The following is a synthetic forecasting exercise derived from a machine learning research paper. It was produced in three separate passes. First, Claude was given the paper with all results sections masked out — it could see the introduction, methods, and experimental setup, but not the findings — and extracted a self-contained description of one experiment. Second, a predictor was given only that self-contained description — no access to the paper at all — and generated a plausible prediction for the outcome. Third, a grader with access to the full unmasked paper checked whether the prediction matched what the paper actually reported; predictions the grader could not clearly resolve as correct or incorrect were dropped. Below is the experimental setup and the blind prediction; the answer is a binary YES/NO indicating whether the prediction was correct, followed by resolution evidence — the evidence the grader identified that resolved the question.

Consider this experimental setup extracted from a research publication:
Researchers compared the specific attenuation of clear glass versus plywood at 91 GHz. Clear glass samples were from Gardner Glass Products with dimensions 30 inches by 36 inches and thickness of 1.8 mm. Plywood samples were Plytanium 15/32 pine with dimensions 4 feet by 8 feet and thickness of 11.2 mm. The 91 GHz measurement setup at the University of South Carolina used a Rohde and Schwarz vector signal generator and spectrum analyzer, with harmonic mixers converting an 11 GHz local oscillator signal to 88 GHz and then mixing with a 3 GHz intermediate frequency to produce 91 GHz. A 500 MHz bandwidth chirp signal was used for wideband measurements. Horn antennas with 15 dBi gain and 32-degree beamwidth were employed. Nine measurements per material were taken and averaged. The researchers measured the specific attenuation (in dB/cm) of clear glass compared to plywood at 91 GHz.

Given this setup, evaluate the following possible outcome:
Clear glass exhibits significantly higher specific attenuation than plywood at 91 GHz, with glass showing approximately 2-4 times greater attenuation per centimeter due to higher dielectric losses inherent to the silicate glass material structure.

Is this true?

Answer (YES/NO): NO